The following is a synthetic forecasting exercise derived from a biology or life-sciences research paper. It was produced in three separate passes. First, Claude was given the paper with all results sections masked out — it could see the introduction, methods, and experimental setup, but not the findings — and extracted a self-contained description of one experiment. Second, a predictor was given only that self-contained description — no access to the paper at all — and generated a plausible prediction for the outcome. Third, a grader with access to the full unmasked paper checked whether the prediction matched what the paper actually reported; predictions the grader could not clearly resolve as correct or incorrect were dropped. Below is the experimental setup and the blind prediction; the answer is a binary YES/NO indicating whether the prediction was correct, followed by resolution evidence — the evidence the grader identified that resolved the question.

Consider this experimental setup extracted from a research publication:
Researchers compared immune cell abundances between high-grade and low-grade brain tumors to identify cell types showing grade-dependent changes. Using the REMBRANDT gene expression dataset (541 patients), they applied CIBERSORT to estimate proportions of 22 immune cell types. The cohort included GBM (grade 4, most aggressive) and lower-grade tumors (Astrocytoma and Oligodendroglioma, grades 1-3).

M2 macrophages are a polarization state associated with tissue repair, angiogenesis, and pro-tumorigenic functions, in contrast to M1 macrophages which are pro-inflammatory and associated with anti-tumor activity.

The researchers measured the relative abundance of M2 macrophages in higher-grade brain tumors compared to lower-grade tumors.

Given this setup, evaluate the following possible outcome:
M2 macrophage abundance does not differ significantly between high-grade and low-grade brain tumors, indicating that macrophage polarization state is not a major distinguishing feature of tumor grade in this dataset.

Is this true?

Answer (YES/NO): NO